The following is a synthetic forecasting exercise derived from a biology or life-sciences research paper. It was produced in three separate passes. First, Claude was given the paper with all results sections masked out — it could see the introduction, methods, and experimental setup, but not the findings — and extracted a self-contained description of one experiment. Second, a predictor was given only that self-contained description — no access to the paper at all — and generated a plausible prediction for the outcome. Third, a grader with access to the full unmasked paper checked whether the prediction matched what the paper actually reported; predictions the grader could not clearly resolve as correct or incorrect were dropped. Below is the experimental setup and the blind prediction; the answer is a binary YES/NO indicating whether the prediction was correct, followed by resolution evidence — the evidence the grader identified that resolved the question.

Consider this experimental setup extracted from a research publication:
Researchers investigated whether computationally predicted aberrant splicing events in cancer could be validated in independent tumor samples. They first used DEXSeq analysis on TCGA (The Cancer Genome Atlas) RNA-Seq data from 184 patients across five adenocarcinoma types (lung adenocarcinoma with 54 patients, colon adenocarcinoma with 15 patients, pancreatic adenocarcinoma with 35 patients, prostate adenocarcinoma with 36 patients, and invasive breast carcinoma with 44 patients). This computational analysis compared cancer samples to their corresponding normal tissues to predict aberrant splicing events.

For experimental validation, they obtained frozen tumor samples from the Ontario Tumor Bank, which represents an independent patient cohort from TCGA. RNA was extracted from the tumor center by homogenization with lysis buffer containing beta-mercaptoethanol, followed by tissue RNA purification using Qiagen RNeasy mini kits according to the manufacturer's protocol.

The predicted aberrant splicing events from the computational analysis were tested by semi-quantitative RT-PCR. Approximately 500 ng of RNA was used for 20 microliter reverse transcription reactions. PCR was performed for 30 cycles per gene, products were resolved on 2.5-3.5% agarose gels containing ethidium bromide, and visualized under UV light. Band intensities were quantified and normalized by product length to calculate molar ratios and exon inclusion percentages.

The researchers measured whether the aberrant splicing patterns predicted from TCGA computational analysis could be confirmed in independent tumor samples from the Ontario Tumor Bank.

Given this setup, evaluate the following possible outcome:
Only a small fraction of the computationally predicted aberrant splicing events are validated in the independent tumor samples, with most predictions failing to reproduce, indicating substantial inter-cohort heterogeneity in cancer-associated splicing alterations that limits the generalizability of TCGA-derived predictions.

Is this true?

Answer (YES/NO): NO